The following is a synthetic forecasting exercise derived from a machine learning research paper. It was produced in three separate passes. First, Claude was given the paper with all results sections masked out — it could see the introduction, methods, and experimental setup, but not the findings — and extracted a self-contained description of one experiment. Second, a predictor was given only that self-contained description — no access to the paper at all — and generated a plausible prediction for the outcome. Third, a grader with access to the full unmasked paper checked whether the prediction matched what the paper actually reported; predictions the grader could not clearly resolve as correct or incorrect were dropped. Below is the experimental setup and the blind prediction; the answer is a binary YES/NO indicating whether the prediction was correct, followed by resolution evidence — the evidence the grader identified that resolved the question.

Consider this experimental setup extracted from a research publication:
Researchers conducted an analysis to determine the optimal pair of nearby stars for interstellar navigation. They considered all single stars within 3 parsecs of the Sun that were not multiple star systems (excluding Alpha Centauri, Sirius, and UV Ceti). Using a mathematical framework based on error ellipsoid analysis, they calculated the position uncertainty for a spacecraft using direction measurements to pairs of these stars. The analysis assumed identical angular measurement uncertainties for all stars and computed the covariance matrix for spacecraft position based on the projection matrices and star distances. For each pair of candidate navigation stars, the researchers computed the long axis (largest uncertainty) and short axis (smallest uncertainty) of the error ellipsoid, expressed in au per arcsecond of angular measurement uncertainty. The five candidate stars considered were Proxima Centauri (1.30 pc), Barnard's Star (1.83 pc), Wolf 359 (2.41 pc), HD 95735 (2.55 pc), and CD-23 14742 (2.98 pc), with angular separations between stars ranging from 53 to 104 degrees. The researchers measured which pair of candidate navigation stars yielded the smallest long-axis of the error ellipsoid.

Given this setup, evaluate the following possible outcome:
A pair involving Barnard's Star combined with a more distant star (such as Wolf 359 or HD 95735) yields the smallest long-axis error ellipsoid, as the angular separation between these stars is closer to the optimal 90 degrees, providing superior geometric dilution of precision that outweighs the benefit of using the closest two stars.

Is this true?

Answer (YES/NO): NO